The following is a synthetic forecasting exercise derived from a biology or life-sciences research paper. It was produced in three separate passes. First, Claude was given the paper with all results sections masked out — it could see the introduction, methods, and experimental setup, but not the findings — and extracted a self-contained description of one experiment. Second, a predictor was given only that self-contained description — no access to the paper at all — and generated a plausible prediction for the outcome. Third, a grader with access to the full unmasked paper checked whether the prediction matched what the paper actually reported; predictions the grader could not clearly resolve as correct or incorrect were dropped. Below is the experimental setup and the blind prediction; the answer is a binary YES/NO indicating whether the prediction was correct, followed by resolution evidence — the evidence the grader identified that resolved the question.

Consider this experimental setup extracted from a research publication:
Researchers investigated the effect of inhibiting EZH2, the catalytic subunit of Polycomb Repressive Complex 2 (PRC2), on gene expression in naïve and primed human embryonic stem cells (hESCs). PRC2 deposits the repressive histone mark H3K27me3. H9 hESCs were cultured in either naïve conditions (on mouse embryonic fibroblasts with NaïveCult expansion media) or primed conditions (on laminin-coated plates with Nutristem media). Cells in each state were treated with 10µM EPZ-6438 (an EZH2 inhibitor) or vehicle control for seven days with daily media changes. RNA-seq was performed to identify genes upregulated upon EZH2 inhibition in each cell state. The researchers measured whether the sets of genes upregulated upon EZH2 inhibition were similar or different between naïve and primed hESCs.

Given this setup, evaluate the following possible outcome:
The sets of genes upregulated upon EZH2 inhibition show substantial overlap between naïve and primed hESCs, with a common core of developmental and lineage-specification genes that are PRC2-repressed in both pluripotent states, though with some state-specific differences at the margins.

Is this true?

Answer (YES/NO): NO